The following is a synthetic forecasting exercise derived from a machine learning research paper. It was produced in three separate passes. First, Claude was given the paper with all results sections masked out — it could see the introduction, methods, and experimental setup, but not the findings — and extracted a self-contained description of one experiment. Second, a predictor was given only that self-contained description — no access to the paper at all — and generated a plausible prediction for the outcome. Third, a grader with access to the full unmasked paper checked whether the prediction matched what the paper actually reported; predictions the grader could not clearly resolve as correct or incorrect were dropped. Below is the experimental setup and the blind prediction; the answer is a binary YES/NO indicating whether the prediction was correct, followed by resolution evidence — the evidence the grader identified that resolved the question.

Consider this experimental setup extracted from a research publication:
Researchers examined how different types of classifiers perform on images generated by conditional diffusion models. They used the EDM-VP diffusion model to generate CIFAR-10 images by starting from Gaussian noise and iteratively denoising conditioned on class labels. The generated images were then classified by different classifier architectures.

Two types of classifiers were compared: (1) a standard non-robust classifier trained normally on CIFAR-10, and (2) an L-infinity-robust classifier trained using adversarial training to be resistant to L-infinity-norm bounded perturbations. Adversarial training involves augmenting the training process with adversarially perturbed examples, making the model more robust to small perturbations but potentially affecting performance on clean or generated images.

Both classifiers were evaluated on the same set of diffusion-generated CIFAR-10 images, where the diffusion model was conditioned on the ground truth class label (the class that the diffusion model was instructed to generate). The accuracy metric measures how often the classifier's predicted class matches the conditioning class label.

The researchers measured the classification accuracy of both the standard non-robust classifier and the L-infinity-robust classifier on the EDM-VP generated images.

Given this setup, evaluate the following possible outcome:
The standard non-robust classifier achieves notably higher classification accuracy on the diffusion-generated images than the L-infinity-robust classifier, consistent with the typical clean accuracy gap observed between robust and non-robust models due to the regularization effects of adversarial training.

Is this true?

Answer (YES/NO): NO